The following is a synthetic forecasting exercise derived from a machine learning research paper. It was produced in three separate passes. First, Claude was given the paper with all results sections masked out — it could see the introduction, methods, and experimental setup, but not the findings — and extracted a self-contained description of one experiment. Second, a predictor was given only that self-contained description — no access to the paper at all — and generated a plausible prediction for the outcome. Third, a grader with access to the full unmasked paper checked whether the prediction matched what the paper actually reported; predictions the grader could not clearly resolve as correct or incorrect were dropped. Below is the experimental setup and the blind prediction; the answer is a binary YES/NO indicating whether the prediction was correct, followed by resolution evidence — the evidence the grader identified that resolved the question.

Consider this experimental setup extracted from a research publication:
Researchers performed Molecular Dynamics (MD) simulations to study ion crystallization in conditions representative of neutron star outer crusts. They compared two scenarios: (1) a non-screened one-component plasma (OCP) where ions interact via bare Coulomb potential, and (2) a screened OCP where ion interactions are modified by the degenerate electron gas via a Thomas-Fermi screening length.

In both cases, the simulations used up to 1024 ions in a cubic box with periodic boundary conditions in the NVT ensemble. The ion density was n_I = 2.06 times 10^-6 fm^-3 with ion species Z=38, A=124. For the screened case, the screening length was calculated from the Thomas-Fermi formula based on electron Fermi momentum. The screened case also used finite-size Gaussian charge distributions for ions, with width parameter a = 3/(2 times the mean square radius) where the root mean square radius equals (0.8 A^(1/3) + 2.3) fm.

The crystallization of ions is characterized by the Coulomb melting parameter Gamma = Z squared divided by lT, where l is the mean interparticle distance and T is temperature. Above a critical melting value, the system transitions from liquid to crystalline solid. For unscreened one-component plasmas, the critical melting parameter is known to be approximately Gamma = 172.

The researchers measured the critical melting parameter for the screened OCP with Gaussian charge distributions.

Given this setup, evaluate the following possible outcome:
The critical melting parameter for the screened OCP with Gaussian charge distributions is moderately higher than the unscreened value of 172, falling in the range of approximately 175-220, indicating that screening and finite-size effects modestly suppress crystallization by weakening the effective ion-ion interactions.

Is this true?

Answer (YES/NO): YES